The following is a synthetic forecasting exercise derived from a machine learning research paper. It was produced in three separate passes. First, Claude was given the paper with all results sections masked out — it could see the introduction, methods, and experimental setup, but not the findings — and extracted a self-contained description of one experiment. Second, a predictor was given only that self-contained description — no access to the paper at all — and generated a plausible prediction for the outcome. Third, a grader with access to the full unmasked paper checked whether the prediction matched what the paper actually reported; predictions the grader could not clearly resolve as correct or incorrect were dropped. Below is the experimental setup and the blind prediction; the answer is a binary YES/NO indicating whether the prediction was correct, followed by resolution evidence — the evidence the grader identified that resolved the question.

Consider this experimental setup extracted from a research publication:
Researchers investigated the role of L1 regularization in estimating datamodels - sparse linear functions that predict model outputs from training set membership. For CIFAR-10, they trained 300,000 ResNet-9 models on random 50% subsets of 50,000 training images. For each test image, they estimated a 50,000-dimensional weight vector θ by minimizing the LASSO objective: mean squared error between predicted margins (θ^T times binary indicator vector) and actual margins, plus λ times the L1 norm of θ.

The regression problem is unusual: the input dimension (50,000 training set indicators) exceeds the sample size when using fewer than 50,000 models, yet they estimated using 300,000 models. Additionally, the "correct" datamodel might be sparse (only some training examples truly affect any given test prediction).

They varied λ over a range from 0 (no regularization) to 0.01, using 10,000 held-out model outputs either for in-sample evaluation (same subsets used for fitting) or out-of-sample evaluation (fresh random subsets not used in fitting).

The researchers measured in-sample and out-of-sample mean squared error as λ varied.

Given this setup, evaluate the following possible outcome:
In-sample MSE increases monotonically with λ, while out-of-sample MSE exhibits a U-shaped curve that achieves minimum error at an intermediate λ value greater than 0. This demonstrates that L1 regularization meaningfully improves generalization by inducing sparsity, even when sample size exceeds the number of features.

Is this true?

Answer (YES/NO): YES